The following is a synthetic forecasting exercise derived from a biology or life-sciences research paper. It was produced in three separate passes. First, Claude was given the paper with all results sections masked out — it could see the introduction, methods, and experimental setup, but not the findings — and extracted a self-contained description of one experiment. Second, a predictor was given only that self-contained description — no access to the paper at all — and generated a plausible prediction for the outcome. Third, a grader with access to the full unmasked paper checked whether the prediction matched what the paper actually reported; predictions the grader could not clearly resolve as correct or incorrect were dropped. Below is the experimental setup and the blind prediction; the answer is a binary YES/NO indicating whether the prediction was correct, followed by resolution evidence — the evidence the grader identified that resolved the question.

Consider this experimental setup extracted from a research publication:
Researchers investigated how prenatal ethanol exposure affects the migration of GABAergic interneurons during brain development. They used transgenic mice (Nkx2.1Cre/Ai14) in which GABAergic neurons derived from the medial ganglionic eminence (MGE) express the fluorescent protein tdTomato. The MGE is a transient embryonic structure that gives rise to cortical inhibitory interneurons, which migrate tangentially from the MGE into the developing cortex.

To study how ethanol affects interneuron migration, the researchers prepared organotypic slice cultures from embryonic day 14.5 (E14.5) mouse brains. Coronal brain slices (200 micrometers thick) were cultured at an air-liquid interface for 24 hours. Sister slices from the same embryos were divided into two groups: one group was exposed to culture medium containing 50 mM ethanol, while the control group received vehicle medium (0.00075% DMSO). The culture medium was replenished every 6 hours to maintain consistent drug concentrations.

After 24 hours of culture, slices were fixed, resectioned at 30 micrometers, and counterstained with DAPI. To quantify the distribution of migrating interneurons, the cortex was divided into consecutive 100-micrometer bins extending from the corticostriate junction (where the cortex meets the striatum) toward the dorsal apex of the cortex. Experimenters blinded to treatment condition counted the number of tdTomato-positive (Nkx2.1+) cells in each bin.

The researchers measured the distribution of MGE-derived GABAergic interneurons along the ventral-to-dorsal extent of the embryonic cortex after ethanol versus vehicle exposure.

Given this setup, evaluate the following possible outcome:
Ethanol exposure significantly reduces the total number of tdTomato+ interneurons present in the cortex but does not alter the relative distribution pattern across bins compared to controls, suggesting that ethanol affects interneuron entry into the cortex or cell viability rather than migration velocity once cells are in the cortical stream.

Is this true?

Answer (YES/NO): NO